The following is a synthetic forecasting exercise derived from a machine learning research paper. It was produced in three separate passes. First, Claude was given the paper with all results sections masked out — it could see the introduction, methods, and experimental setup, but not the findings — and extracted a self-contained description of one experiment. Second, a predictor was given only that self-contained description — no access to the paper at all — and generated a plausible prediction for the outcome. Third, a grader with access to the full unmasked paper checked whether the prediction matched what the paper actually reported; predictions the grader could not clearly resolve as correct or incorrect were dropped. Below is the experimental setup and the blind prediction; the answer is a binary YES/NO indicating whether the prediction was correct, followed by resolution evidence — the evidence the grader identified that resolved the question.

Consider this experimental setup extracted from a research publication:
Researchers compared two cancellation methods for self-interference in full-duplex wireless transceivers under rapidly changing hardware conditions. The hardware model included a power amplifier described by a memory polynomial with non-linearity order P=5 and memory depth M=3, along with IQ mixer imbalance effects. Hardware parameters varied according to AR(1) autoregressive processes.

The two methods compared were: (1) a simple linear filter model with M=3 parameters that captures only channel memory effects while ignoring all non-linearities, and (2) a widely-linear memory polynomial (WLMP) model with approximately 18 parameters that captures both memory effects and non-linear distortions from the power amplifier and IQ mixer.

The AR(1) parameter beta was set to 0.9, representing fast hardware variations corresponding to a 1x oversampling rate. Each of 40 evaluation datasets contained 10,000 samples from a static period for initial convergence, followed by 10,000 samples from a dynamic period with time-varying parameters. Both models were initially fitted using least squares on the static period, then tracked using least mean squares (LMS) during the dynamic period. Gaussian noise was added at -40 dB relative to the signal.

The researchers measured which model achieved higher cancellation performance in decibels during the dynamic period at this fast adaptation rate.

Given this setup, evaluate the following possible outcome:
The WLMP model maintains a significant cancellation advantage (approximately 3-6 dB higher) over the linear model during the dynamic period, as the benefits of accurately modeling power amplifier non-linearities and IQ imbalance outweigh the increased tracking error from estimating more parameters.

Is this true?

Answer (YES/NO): NO